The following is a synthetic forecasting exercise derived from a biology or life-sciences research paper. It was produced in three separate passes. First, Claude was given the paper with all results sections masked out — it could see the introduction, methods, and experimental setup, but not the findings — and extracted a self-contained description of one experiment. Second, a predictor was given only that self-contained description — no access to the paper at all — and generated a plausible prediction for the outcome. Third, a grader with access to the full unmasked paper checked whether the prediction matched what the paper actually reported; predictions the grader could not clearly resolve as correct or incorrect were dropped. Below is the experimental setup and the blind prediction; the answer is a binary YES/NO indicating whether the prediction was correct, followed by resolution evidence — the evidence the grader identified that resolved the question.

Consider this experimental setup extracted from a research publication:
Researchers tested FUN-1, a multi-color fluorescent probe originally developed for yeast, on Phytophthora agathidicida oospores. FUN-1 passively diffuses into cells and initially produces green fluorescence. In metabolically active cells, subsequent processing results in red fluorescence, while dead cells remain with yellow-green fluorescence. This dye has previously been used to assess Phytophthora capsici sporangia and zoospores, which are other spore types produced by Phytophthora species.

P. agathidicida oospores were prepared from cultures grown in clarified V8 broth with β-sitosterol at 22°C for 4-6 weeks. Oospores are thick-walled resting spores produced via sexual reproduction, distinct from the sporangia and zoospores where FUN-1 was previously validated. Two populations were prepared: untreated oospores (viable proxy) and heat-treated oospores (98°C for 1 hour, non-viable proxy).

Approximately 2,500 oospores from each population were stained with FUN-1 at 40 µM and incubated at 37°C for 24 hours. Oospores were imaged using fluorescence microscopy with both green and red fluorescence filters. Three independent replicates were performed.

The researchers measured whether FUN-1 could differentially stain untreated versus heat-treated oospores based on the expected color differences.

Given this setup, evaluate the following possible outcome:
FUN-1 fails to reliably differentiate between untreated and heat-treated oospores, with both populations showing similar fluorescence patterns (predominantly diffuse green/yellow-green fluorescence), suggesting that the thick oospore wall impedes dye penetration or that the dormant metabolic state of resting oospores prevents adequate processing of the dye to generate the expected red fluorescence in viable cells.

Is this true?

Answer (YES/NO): NO